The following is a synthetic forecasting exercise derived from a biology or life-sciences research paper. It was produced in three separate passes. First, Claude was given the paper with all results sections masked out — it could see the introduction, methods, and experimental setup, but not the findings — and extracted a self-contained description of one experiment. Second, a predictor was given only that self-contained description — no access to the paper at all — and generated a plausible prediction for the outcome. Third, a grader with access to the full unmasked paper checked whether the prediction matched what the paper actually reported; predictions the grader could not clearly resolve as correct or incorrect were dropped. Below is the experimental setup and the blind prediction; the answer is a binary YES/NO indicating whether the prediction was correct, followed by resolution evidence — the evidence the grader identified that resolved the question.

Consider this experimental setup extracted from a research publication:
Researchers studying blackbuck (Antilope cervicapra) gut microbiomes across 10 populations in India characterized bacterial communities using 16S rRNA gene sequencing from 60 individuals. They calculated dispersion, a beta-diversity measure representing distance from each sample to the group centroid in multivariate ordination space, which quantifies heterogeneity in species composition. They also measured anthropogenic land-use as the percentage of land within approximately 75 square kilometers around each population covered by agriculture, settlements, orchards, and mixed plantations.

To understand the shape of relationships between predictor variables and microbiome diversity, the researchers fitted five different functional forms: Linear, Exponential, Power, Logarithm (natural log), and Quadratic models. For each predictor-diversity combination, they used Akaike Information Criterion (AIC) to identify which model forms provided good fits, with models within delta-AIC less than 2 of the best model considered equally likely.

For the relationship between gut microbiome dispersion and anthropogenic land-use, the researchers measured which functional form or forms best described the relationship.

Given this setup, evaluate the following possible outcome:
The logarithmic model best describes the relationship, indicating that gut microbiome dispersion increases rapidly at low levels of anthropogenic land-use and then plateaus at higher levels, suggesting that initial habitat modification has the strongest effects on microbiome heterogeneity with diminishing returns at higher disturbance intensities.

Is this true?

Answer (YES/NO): NO